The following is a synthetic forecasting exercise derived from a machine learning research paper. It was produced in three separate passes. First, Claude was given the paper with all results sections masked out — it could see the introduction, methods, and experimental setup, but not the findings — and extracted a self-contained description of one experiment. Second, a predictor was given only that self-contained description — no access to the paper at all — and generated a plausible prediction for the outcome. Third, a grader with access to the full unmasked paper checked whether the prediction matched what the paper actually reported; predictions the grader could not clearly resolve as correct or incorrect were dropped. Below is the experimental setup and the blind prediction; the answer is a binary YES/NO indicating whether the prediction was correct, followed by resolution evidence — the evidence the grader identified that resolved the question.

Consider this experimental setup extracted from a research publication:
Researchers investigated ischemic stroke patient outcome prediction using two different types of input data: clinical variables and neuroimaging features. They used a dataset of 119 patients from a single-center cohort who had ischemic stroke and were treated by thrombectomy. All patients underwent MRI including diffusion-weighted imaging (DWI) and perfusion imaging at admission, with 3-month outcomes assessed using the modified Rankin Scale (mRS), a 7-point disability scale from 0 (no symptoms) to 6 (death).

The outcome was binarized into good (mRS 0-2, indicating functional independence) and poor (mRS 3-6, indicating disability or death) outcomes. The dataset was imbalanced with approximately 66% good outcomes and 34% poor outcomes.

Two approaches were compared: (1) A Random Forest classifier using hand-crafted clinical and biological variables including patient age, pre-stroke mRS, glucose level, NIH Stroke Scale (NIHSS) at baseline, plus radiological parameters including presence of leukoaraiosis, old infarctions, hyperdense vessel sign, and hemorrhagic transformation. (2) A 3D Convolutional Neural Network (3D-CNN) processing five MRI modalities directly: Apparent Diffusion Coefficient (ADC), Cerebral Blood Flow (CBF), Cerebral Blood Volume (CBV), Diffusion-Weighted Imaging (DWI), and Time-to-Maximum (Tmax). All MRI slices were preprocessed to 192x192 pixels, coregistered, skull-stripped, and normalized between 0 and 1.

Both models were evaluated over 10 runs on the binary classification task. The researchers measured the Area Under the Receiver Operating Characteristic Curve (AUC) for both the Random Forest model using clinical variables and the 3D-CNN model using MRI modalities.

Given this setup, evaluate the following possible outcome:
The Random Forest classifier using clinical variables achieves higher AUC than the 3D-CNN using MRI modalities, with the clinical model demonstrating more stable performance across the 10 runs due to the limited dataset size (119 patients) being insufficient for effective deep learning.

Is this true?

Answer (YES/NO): NO